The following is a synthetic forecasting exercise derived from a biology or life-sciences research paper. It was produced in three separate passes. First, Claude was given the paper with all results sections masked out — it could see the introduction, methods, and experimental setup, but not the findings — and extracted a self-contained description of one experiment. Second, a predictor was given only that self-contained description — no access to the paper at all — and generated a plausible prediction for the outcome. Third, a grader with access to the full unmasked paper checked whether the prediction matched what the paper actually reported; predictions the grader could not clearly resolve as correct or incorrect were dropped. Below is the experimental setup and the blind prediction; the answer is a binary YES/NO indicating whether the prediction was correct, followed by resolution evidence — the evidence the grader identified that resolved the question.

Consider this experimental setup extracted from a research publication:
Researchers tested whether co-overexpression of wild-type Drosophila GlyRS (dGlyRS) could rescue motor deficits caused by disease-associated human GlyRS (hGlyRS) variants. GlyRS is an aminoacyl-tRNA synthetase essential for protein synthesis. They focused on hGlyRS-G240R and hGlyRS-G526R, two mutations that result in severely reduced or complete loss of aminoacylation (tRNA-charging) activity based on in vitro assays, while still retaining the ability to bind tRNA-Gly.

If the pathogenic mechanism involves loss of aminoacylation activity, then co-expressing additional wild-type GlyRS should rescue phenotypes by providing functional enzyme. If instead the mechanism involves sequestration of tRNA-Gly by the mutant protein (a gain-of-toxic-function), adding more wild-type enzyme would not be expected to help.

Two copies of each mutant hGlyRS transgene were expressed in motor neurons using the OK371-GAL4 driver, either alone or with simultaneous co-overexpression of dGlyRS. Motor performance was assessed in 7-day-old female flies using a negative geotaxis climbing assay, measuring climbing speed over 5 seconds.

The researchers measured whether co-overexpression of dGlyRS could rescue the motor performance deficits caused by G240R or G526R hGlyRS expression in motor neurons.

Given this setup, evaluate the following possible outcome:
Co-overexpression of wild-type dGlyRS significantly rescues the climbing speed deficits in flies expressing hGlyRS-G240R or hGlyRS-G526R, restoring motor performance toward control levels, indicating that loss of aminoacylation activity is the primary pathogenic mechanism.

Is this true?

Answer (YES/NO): NO